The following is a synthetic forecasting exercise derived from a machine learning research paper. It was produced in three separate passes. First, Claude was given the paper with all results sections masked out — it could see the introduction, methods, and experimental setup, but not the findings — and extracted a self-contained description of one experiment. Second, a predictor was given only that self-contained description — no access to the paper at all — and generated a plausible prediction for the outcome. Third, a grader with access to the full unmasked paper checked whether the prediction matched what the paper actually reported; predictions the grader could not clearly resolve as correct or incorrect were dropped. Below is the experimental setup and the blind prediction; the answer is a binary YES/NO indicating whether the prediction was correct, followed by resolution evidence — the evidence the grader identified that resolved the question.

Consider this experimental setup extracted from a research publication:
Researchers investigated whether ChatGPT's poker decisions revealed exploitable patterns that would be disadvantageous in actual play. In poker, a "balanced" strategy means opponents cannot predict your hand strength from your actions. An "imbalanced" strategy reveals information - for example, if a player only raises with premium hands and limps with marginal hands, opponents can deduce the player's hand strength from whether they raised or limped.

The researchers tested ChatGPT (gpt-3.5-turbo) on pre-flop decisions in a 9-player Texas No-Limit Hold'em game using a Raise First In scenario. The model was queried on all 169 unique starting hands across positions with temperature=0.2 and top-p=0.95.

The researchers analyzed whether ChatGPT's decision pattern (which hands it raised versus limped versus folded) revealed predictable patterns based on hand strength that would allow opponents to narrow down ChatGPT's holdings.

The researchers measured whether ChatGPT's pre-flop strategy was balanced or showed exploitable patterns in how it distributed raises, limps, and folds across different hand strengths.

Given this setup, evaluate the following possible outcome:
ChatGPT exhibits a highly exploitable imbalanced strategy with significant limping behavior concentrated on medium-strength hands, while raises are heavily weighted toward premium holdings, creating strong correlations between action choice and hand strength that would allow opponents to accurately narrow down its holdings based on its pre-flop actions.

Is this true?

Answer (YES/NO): YES